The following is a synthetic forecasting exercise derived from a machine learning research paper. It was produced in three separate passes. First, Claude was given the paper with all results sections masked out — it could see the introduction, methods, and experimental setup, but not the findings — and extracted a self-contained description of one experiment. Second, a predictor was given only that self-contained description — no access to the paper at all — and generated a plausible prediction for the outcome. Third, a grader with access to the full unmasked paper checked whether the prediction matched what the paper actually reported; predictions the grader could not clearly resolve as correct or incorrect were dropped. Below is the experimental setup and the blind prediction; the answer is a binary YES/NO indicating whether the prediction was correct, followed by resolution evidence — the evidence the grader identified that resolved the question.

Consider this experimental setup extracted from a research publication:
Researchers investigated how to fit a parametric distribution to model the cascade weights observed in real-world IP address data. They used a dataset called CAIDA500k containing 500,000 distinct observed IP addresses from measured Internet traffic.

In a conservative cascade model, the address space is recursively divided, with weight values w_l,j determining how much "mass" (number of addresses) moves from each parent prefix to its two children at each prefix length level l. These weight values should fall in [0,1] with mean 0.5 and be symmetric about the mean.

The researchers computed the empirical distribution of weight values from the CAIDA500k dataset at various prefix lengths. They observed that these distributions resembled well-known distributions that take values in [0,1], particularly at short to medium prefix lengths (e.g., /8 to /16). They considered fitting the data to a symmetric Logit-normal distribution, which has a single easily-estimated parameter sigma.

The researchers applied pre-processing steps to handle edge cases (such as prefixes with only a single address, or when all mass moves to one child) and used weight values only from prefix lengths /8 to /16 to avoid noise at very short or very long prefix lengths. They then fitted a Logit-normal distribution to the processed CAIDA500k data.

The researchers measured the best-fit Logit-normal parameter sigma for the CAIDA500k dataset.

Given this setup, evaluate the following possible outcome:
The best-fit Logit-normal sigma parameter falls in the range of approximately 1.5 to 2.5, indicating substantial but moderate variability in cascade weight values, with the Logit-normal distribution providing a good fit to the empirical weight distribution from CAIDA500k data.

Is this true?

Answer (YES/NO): YES